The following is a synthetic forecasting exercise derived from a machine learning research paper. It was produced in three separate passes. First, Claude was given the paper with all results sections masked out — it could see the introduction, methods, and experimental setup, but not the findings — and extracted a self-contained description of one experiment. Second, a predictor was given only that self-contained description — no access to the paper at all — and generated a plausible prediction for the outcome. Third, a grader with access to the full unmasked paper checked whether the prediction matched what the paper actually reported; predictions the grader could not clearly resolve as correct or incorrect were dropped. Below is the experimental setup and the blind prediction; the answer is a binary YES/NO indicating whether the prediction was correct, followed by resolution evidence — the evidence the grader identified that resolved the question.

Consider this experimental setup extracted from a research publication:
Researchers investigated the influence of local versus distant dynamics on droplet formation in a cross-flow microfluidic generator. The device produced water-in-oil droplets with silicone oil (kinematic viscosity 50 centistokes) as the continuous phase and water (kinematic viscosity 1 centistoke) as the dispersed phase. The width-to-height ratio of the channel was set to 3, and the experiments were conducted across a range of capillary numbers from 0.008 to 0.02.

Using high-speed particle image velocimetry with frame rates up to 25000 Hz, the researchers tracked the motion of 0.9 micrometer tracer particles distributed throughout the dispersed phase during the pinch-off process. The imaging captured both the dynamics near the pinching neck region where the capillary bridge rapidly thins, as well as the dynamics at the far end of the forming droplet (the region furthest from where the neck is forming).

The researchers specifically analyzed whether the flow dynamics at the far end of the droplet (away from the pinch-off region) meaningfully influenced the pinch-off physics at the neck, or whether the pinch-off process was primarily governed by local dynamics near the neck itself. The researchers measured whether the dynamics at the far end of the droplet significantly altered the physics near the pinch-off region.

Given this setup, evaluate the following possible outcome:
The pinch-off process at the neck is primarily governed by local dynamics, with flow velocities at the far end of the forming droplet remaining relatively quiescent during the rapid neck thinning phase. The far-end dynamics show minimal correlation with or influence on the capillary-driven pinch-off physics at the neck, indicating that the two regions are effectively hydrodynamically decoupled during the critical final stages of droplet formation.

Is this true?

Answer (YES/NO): YES